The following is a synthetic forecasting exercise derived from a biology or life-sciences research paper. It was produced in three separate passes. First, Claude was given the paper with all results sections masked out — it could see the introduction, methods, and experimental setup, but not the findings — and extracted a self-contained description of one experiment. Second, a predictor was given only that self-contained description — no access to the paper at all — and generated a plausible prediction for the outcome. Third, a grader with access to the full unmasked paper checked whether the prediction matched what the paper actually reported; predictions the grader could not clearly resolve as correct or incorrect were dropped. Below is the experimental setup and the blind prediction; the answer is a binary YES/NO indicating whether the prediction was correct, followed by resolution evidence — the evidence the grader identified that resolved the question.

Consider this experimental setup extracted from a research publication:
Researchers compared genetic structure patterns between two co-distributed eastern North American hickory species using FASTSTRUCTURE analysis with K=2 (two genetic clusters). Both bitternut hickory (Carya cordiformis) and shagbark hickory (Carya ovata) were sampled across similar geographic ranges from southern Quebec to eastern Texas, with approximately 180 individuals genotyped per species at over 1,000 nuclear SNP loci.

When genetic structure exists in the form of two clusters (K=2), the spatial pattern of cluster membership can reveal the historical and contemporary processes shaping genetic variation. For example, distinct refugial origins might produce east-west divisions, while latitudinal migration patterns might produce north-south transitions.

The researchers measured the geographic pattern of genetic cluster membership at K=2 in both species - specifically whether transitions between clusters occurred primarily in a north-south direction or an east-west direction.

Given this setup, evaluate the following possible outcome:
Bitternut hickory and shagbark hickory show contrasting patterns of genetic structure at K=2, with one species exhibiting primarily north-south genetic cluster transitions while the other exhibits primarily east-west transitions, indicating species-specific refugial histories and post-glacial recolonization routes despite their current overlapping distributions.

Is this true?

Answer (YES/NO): NO